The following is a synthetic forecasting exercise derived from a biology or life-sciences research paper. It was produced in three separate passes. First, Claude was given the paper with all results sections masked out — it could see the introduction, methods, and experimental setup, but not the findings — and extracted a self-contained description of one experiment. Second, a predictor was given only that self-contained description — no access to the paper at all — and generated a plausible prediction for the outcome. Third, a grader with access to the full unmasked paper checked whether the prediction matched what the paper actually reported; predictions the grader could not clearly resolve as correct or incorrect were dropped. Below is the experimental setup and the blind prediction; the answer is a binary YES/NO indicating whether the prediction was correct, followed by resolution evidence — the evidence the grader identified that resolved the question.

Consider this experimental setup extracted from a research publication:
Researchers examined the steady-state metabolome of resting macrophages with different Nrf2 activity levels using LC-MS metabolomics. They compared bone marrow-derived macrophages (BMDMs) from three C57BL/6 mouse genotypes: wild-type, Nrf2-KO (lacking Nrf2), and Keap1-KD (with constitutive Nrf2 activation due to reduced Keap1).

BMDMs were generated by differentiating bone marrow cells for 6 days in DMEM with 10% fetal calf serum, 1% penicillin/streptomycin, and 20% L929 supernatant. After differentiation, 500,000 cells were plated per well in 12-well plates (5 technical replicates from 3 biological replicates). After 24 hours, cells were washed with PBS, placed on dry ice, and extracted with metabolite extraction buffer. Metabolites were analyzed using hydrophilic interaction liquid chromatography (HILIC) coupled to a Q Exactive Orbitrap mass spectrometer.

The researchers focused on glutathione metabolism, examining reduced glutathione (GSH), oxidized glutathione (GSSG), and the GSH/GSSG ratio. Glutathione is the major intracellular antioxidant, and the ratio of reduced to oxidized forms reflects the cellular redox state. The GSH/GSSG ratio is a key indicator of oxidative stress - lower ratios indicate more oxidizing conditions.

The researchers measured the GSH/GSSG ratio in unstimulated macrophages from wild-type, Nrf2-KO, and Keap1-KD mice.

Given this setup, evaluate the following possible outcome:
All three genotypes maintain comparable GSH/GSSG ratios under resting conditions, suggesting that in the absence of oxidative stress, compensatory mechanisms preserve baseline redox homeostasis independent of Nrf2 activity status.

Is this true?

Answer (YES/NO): NO